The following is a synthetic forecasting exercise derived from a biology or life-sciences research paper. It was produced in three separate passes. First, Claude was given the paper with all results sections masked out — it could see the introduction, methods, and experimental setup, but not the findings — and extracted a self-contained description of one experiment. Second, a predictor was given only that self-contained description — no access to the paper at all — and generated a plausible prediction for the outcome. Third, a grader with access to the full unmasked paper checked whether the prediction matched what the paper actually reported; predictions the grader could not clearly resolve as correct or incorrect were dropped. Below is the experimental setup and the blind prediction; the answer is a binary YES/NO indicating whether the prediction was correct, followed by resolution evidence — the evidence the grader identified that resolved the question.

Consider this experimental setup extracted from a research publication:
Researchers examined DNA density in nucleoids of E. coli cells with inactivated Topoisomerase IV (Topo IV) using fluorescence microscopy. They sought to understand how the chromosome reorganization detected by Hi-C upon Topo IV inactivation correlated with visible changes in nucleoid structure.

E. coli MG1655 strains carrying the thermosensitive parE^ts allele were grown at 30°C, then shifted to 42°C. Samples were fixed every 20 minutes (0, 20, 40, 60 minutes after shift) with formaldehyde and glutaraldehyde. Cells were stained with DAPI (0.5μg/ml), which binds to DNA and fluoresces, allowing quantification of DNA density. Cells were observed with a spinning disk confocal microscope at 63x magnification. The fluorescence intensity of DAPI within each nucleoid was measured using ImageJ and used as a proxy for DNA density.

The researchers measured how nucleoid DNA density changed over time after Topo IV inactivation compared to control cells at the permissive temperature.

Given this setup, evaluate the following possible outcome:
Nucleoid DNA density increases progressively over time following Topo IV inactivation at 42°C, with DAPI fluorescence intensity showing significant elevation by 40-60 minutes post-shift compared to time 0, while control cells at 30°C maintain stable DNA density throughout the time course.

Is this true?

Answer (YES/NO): YES